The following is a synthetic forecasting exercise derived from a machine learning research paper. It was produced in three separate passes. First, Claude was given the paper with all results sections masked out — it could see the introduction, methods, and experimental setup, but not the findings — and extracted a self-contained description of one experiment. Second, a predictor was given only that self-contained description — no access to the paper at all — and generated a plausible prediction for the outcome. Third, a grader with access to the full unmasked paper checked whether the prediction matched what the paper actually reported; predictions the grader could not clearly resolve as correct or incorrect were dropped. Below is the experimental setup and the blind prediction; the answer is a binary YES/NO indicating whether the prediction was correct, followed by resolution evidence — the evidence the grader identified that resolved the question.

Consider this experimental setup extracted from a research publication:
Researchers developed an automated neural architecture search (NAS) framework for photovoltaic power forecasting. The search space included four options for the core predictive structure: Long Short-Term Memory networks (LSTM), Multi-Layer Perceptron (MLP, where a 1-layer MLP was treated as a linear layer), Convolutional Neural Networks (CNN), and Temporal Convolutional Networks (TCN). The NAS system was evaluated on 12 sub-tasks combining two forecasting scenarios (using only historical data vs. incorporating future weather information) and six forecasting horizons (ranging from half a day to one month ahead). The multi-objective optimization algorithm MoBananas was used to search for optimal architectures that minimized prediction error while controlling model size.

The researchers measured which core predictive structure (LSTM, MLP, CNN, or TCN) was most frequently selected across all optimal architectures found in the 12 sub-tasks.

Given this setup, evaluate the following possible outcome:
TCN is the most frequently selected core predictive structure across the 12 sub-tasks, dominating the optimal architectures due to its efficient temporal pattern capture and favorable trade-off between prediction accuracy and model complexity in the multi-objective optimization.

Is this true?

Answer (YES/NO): NO